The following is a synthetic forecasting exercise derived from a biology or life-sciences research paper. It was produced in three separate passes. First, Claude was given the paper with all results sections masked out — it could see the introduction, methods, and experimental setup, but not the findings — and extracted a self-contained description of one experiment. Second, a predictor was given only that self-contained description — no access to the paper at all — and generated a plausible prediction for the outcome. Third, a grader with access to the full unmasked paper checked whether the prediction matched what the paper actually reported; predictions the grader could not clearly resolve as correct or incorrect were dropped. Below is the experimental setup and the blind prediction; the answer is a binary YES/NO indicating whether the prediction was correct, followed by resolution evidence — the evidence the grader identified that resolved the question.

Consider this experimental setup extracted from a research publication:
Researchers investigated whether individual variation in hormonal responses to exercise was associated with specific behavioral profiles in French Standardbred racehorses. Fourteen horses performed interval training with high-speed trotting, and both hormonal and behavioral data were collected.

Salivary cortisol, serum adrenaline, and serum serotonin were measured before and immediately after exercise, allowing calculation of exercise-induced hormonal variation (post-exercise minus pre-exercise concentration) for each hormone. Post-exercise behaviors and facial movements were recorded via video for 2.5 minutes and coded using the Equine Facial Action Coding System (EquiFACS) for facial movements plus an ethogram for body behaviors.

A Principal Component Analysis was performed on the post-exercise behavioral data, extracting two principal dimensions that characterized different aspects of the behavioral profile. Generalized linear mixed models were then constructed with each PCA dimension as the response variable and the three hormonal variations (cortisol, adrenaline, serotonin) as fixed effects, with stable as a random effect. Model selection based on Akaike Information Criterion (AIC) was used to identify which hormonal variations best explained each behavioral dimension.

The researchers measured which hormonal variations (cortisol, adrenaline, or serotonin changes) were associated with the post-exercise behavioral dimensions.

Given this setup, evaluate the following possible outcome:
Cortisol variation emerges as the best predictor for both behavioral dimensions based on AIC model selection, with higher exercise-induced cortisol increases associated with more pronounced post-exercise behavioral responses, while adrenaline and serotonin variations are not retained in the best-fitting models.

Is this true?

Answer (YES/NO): NO